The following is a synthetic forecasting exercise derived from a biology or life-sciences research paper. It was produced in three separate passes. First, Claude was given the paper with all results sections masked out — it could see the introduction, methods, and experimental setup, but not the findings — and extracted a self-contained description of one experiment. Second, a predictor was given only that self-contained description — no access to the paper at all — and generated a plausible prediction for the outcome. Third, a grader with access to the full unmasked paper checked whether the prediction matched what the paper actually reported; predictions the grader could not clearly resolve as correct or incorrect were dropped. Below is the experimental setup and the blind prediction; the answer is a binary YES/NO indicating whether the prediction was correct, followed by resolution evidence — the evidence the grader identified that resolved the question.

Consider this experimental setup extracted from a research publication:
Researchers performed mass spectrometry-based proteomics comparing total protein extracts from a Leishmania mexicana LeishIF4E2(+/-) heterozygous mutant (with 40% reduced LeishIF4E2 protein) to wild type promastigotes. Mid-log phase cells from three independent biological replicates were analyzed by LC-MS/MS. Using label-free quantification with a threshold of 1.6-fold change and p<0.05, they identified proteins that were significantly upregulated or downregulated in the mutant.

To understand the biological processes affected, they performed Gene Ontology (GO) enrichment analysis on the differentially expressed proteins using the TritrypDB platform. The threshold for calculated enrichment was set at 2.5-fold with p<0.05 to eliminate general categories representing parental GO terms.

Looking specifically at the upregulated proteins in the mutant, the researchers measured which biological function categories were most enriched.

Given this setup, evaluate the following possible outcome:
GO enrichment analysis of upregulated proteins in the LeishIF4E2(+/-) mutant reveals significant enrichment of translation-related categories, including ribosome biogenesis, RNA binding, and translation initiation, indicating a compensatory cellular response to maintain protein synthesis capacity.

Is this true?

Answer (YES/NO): NO